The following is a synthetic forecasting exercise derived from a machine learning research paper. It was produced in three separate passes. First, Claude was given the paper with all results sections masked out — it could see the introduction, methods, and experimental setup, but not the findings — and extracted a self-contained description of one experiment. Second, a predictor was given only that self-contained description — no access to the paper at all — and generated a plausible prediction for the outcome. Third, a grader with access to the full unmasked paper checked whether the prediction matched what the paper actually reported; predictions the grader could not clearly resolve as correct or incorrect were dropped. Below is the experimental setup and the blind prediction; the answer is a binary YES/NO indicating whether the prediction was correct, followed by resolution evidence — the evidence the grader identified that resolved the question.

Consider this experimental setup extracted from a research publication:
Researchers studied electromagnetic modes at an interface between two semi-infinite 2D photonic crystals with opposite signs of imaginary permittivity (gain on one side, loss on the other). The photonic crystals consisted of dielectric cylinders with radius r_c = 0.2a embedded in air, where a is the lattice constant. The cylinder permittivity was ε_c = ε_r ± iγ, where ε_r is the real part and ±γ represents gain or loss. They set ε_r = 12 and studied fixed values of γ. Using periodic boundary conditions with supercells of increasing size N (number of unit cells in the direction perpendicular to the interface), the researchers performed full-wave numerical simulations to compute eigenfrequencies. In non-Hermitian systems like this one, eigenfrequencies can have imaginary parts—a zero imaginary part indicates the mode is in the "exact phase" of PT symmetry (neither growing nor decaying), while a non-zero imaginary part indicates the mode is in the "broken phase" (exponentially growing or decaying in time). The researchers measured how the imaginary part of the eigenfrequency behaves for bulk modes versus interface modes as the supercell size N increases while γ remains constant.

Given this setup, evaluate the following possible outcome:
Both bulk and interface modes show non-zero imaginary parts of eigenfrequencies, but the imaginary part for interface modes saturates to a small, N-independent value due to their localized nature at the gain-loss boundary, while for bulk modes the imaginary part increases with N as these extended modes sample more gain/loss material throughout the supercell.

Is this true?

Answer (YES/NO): NO